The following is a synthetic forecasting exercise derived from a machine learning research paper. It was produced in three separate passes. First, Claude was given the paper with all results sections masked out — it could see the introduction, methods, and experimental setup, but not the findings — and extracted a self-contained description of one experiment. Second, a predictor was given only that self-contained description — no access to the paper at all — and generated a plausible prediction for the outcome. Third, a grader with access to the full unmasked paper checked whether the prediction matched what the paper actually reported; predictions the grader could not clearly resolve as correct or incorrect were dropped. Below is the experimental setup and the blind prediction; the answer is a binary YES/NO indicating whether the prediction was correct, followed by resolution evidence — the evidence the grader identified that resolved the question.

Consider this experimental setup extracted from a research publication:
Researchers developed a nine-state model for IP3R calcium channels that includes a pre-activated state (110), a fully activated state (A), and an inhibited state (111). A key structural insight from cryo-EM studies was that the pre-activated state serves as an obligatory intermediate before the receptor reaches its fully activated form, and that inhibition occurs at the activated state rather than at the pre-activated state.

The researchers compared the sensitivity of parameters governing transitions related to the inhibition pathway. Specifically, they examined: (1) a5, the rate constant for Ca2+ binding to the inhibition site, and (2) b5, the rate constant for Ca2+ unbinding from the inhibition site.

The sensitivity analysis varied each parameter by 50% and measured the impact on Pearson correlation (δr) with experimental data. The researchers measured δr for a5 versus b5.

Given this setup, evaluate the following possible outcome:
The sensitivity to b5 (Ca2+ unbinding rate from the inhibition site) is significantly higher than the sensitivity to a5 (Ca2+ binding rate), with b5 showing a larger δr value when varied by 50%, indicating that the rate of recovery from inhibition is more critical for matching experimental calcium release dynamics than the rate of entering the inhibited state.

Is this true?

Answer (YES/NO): NO